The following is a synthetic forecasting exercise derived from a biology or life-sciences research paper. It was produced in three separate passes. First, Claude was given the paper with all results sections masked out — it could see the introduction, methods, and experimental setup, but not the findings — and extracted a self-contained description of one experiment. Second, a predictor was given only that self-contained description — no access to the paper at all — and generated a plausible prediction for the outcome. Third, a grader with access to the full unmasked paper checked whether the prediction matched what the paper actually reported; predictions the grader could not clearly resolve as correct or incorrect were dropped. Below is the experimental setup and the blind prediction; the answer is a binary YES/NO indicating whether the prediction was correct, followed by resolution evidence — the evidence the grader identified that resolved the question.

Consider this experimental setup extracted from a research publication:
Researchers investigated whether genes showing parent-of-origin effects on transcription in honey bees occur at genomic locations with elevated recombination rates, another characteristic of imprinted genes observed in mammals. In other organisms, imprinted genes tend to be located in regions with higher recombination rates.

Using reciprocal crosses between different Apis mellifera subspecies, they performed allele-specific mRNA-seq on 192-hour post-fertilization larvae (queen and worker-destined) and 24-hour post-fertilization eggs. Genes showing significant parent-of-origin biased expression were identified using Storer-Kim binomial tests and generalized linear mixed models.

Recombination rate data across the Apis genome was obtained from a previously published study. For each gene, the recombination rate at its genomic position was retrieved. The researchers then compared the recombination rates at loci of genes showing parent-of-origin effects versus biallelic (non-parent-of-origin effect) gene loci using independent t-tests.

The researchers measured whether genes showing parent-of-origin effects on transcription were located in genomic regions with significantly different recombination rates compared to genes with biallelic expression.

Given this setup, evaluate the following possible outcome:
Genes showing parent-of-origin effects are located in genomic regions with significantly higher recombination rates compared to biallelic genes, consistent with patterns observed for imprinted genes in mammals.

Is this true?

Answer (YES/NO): YES